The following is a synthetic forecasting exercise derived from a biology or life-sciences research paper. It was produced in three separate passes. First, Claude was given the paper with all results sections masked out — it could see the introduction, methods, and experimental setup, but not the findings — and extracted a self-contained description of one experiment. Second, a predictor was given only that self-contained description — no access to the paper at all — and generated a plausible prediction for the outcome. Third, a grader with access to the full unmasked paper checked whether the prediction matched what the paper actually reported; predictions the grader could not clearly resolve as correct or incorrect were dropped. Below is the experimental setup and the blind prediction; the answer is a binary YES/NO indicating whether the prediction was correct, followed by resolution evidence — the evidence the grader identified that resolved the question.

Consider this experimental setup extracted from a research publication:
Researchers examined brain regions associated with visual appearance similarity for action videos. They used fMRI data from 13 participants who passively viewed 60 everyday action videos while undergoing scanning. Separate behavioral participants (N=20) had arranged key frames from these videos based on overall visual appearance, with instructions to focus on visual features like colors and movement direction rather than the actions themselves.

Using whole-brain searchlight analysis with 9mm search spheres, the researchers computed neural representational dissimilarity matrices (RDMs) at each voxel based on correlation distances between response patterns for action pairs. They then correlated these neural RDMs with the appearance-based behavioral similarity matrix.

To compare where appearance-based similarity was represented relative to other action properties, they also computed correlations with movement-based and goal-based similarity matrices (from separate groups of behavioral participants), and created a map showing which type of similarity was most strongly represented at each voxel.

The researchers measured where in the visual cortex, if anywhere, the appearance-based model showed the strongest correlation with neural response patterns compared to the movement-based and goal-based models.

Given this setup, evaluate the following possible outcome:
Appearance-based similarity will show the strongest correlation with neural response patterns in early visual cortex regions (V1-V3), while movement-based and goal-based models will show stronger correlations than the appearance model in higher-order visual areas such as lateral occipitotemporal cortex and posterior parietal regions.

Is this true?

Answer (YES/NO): YES